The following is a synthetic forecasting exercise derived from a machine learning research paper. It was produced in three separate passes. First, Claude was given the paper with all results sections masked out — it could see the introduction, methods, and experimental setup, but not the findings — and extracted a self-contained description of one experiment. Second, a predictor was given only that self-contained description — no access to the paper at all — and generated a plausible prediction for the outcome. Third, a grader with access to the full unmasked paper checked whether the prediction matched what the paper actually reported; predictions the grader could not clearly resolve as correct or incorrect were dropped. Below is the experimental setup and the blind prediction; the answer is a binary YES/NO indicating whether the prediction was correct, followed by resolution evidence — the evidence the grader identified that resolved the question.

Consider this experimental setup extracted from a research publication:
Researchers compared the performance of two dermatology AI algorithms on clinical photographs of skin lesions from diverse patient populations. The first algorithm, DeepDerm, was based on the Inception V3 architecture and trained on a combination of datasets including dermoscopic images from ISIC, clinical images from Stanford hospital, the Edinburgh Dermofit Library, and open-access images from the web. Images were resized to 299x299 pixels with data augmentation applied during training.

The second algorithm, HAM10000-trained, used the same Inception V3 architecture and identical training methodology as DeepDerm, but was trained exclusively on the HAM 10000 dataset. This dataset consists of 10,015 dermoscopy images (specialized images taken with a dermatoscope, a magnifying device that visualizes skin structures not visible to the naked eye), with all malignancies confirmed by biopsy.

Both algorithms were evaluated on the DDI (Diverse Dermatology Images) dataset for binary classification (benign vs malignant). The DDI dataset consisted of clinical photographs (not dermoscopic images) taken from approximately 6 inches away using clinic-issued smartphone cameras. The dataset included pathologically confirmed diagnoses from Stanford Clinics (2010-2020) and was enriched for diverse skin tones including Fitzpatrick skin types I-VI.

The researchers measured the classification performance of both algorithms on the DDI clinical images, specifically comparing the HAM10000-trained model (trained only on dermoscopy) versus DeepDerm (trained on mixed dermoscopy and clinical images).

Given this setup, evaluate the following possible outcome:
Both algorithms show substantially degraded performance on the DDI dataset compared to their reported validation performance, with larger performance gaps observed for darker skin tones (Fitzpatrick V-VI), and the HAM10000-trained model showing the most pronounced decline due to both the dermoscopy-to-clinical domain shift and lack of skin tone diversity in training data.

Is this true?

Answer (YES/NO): NO